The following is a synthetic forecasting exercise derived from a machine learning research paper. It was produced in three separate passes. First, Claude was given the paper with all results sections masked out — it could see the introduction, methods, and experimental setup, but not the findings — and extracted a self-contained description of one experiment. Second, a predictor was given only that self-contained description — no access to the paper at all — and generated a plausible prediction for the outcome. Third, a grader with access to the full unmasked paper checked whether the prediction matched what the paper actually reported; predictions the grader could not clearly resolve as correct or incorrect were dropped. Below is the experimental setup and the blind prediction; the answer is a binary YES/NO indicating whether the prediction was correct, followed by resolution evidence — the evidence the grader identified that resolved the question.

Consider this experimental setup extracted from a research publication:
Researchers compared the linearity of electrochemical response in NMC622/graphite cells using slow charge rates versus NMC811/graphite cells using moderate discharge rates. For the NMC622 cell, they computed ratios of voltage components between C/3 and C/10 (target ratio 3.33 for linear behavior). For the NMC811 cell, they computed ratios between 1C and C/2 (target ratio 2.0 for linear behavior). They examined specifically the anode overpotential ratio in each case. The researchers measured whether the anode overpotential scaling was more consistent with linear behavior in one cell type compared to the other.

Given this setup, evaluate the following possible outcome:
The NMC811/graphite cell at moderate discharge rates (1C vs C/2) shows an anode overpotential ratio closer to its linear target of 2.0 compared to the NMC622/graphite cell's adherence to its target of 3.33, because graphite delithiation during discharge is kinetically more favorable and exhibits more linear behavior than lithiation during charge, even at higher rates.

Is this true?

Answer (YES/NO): YES